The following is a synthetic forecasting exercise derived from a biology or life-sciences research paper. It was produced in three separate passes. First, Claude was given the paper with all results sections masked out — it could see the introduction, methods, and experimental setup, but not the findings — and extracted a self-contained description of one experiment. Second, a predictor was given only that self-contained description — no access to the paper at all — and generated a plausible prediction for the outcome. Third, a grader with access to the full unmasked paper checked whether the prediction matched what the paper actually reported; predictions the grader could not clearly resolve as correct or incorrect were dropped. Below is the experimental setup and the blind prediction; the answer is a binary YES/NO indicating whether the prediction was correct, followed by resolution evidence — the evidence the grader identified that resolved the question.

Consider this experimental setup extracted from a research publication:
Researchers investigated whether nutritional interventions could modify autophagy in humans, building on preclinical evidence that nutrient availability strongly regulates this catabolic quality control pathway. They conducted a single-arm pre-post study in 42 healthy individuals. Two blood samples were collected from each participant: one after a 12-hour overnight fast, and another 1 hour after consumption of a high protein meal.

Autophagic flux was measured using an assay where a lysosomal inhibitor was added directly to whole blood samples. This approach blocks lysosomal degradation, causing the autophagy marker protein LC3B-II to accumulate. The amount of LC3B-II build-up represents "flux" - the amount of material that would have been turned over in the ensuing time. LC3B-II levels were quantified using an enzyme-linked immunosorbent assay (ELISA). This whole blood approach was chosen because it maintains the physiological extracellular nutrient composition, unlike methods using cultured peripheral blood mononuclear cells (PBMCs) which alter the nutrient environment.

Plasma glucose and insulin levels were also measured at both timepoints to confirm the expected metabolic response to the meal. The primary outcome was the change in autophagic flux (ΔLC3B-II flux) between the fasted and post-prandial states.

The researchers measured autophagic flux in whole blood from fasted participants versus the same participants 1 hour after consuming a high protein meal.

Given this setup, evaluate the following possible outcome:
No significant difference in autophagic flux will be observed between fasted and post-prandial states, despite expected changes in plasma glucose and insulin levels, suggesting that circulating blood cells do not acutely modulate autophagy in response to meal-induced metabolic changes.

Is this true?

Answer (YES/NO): YES